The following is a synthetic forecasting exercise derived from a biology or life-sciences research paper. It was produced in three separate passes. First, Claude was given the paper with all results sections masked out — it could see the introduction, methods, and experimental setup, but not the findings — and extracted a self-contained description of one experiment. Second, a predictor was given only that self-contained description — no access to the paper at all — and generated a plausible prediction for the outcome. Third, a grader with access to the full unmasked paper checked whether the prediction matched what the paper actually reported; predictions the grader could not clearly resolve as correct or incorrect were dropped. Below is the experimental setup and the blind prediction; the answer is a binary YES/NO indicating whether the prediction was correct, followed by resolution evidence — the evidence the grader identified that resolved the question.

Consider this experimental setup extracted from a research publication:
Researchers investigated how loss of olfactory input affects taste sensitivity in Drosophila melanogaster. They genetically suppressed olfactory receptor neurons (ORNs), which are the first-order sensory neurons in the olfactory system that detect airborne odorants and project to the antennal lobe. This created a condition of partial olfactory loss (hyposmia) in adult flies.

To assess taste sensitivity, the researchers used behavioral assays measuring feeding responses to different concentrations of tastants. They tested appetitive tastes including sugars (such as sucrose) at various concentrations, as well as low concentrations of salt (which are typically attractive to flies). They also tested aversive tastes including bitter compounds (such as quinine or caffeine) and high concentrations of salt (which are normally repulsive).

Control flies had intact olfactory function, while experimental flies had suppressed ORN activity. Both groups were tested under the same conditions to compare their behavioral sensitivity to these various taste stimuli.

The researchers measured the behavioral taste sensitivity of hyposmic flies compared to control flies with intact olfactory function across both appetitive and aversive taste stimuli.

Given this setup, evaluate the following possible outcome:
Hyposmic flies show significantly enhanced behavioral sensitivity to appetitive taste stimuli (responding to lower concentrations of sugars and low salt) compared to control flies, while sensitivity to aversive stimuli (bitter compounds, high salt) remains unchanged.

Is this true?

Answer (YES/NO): NO